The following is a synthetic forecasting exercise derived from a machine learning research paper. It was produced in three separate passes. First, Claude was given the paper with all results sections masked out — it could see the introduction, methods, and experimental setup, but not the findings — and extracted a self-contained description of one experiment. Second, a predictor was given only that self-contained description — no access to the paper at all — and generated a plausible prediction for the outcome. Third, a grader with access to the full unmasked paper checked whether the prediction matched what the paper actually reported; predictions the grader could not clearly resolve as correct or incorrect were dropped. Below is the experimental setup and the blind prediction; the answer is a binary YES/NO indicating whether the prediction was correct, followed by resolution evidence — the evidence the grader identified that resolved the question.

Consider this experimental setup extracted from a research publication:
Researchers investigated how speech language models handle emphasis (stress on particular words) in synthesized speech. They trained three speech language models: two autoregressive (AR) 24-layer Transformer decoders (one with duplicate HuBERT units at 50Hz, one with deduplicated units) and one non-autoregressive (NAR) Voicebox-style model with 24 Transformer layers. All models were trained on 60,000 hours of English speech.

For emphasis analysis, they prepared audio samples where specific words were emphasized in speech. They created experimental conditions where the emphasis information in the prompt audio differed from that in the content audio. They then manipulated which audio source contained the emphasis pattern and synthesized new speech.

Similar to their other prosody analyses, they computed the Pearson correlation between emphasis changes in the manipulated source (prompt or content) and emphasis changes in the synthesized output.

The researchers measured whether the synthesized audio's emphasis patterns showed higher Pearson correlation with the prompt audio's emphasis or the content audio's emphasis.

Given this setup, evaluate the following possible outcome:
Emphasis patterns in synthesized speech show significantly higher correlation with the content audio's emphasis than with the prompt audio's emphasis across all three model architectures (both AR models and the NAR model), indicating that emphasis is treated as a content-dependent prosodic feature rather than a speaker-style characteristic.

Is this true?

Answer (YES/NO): NO